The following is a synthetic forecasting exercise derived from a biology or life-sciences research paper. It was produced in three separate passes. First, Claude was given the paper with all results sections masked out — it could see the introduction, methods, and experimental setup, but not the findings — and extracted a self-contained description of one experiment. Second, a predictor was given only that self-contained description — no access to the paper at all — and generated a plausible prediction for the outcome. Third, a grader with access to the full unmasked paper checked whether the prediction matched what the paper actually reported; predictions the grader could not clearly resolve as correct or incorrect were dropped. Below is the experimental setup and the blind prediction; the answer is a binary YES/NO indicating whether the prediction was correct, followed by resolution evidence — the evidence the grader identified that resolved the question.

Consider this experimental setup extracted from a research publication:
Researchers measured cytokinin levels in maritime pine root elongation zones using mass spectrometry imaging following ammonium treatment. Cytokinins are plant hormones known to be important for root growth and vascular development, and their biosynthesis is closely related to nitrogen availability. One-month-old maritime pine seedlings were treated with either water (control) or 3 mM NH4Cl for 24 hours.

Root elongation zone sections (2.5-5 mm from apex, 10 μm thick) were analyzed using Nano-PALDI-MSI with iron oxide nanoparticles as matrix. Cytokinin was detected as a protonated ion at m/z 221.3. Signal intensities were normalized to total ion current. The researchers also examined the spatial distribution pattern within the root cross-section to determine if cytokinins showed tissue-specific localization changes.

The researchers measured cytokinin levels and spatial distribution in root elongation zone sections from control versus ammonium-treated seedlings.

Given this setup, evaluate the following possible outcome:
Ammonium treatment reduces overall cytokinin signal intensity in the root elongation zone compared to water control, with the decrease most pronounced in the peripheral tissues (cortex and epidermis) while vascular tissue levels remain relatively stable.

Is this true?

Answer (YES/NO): NO